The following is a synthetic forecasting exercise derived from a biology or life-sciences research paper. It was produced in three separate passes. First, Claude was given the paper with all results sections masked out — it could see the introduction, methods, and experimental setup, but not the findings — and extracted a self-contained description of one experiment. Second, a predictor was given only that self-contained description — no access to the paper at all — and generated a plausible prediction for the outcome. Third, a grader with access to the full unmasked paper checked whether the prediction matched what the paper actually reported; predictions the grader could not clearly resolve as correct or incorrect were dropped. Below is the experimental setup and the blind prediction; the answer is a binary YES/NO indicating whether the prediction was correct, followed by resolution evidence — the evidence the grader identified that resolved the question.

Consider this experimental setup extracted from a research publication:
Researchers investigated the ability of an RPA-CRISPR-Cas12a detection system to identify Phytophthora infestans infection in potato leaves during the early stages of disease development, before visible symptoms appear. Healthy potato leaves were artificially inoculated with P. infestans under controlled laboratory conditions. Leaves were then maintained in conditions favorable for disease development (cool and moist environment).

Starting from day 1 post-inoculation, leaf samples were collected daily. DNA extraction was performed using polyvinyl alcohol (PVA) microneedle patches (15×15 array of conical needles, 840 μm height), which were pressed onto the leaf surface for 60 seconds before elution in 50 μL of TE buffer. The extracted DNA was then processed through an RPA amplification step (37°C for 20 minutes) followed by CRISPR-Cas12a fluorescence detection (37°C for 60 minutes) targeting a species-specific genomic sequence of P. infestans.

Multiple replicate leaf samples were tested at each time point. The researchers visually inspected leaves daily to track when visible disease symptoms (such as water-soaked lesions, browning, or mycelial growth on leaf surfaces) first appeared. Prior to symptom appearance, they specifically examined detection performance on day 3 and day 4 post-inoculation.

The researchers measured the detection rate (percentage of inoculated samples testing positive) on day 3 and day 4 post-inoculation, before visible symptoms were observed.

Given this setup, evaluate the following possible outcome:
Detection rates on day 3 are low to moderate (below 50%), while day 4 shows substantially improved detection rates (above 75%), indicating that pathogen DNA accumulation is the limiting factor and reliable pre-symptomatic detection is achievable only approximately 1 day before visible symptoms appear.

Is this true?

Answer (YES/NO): NO